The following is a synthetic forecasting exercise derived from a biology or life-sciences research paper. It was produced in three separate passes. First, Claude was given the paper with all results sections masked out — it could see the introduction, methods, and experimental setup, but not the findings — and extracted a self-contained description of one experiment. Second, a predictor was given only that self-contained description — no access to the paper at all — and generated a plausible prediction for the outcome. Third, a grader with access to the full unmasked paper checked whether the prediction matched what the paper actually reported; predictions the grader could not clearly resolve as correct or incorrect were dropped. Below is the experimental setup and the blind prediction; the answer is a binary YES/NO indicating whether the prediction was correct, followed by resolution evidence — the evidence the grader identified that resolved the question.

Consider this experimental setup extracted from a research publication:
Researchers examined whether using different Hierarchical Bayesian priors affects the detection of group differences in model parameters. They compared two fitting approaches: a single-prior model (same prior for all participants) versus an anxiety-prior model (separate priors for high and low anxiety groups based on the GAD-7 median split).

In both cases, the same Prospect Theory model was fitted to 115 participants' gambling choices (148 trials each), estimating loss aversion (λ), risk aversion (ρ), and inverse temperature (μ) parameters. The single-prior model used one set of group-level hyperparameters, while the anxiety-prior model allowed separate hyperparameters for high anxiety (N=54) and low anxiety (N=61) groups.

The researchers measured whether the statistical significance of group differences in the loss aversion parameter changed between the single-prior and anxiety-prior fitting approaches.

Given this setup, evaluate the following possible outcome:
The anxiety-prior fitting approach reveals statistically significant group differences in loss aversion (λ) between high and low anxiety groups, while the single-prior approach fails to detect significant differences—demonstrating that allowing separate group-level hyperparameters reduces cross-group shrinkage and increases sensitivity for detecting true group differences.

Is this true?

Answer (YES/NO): YES